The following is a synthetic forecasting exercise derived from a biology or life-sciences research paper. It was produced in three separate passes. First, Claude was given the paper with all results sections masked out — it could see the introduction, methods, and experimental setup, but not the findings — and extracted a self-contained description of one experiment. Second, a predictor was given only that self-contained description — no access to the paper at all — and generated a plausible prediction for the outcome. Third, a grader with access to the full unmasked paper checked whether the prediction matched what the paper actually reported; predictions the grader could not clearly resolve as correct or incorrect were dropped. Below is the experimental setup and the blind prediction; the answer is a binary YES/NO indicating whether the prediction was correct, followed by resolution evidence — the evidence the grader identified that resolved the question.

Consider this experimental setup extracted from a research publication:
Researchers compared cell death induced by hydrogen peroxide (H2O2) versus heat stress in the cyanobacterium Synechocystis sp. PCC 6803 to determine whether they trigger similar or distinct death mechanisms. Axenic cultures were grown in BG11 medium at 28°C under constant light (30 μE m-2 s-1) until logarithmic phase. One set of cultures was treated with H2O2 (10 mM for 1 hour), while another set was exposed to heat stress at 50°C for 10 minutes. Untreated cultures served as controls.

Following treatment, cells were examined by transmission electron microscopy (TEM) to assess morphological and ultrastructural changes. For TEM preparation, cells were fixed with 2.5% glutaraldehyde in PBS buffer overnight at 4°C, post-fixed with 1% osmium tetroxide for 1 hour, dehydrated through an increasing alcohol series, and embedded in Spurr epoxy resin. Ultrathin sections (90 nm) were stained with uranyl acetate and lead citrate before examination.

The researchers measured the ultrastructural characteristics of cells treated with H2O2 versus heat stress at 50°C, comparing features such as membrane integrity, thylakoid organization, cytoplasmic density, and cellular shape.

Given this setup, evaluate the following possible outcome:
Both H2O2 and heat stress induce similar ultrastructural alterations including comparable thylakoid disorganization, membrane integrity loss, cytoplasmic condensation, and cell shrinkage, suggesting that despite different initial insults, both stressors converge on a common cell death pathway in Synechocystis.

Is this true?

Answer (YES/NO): NO